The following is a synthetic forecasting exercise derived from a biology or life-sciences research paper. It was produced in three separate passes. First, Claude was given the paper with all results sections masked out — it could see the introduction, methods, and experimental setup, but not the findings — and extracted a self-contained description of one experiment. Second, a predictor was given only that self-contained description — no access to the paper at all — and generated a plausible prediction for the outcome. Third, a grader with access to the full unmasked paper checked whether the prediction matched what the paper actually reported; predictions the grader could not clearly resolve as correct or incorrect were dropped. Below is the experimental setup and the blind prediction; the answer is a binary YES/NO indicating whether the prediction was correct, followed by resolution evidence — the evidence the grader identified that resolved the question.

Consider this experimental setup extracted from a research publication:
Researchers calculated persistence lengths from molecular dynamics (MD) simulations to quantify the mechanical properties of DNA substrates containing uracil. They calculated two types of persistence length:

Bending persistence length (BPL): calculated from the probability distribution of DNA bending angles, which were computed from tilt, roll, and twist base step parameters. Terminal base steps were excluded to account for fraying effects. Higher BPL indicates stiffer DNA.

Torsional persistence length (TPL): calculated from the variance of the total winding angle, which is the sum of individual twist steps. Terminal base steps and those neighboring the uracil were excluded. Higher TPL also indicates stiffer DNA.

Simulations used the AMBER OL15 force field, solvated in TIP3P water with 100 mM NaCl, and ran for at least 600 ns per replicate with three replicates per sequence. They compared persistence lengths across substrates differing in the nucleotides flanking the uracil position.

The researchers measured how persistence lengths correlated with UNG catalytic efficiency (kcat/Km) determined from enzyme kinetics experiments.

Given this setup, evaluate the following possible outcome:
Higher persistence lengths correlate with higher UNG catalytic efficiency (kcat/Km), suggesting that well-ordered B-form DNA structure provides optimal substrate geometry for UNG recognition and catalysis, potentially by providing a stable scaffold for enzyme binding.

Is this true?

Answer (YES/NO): NO